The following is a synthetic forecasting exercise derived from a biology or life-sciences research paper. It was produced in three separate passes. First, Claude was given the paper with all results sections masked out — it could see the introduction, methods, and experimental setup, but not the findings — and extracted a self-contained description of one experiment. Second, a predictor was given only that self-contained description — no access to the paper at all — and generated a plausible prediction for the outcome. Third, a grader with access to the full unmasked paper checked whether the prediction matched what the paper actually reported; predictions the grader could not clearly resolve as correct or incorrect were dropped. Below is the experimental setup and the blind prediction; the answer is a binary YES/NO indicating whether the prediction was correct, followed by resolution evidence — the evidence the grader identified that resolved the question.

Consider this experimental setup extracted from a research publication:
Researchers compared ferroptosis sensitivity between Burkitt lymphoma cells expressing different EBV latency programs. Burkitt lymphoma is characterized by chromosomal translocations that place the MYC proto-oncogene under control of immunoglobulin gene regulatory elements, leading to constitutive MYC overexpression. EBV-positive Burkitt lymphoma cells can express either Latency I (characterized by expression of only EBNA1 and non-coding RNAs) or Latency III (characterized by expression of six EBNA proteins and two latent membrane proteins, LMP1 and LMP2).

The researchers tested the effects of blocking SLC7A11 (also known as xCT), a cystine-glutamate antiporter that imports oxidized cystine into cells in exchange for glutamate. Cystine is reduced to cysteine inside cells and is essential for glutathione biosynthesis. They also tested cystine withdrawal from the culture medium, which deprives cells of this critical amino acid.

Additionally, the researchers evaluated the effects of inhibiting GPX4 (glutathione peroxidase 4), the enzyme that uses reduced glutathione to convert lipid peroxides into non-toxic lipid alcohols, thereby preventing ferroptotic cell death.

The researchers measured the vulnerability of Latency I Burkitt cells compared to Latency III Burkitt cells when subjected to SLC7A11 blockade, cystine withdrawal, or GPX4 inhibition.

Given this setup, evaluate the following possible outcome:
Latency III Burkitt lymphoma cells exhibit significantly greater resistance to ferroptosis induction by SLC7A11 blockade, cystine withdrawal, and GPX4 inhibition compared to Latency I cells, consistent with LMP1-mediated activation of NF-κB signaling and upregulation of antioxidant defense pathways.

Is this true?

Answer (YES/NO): YES